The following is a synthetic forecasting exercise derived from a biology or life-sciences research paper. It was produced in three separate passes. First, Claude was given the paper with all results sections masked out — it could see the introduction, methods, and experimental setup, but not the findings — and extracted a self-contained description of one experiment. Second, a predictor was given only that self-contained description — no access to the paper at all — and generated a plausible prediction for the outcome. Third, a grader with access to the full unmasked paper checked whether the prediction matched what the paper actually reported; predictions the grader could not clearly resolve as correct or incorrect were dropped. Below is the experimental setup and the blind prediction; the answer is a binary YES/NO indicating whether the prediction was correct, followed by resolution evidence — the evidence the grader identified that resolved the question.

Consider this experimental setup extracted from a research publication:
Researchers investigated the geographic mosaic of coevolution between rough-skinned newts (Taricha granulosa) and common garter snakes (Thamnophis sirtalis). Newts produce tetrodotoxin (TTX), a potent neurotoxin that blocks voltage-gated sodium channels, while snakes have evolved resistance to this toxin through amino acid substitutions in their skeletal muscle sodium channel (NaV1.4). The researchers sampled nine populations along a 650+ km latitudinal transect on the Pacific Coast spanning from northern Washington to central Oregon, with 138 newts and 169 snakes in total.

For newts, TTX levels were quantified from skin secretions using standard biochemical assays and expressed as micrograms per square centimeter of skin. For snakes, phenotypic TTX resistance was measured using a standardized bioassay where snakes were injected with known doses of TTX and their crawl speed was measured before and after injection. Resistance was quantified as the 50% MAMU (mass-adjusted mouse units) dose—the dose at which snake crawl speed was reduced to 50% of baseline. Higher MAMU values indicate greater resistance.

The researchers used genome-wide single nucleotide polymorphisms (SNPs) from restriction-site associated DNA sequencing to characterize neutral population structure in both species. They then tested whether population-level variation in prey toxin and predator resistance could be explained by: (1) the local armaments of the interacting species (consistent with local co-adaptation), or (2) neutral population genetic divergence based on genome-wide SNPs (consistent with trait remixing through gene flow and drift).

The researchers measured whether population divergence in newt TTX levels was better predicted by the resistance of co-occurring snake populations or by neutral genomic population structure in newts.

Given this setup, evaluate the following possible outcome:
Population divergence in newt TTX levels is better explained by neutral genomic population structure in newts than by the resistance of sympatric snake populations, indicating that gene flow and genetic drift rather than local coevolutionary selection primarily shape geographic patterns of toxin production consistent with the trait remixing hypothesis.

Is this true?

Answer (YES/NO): YES